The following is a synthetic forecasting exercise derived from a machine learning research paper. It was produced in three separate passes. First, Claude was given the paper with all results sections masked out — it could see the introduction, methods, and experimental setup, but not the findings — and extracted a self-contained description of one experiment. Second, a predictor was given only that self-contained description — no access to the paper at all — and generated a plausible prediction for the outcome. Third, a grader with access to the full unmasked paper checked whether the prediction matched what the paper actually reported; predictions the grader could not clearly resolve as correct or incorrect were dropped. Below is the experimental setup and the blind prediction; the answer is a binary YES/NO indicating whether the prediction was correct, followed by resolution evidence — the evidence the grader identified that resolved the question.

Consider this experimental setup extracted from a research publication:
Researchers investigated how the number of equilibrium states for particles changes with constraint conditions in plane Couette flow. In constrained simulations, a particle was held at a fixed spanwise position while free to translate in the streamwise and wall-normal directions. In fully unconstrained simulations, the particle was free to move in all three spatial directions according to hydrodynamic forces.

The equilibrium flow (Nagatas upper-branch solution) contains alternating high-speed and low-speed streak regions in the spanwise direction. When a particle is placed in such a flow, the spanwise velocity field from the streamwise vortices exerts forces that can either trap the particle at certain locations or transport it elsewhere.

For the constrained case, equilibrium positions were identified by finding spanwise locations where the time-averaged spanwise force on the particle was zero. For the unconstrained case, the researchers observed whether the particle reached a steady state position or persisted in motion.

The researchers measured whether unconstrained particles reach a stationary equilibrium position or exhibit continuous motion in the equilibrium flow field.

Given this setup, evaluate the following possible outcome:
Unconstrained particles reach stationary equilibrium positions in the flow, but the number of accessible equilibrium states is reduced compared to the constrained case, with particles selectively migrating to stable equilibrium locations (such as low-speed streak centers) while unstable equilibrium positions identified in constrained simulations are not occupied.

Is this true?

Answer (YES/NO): NO